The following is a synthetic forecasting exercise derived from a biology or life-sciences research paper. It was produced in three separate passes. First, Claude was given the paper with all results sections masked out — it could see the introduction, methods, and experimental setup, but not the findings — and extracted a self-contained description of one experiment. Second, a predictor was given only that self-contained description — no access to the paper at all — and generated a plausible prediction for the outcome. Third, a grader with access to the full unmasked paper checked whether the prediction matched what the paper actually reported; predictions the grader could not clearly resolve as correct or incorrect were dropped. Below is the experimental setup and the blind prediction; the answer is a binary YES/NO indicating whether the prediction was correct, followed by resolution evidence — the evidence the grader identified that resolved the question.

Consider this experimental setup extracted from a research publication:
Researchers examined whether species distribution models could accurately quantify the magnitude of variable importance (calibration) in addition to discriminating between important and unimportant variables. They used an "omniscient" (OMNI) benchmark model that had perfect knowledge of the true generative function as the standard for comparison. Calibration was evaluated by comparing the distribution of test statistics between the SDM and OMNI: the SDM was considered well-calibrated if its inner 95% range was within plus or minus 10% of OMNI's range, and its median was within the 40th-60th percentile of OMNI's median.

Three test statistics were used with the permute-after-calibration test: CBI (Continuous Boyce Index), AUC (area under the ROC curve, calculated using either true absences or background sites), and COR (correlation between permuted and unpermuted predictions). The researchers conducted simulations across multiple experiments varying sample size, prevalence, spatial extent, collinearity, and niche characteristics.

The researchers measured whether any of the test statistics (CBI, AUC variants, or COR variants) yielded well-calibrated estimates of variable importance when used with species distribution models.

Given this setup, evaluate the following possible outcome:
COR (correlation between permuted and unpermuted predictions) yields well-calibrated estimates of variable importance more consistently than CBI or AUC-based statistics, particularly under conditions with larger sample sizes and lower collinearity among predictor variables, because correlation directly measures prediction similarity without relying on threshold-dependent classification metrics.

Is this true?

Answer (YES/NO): NO